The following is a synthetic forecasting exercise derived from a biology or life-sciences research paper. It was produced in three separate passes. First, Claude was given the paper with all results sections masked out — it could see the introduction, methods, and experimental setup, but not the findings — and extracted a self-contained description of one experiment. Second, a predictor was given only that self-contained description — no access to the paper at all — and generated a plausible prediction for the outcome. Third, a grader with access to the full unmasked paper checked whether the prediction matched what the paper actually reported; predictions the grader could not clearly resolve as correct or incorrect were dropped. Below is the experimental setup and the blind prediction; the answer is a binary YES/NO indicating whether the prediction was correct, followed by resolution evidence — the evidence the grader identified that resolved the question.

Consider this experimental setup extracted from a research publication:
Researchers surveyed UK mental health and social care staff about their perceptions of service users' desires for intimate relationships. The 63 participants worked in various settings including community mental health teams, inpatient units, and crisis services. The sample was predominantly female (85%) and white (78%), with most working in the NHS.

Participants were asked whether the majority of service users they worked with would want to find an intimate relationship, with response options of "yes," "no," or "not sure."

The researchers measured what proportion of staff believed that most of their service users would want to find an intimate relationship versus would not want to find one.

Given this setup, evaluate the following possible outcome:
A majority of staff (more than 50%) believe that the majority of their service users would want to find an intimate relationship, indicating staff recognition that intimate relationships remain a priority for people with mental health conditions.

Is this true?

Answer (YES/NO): NO